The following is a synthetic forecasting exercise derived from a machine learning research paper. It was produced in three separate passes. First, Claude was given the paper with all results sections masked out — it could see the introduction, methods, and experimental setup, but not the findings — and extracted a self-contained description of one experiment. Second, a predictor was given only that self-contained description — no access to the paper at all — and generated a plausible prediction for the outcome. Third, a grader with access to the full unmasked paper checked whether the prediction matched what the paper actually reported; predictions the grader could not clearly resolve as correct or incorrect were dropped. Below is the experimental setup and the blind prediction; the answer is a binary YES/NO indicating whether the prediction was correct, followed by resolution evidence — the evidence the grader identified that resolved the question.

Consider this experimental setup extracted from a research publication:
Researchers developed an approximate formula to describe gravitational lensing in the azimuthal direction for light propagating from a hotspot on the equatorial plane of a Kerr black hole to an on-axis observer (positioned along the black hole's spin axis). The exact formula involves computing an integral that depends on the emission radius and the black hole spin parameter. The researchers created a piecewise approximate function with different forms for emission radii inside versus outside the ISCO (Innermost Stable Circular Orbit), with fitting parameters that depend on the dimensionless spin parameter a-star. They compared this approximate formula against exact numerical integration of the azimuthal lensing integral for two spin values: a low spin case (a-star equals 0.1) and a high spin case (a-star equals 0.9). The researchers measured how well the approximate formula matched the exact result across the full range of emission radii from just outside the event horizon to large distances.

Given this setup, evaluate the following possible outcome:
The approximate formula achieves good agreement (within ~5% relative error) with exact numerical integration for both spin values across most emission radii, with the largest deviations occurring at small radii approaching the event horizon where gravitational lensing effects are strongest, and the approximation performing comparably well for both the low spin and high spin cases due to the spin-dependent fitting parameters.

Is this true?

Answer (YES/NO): NO